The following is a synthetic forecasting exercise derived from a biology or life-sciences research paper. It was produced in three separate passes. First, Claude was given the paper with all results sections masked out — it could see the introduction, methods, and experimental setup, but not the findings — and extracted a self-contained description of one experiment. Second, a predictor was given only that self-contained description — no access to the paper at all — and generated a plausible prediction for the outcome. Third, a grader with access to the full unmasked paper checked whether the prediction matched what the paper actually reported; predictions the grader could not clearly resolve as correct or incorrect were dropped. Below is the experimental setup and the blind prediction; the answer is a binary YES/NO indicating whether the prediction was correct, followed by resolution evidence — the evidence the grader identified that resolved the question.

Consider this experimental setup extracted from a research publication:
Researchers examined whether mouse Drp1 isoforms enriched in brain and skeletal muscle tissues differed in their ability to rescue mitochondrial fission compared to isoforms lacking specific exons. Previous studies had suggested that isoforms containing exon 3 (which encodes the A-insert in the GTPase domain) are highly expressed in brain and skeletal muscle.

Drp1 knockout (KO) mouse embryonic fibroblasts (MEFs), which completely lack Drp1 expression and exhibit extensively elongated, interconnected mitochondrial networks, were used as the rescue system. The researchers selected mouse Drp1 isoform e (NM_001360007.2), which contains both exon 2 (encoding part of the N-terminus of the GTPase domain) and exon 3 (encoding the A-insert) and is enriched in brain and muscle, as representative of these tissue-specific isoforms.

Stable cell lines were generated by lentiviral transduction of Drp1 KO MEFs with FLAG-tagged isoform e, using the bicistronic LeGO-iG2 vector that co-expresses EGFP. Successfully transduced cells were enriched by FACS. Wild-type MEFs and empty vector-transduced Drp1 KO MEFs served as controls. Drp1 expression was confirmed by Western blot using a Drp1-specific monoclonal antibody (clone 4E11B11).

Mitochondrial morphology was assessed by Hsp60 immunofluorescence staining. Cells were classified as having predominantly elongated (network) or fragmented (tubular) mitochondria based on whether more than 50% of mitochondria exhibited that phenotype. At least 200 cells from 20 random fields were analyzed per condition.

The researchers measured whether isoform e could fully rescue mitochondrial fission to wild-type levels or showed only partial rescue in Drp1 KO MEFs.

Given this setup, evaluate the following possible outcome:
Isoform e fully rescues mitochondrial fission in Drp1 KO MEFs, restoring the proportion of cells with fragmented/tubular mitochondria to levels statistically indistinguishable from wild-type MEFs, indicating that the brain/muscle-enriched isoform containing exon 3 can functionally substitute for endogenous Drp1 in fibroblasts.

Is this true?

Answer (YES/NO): NO